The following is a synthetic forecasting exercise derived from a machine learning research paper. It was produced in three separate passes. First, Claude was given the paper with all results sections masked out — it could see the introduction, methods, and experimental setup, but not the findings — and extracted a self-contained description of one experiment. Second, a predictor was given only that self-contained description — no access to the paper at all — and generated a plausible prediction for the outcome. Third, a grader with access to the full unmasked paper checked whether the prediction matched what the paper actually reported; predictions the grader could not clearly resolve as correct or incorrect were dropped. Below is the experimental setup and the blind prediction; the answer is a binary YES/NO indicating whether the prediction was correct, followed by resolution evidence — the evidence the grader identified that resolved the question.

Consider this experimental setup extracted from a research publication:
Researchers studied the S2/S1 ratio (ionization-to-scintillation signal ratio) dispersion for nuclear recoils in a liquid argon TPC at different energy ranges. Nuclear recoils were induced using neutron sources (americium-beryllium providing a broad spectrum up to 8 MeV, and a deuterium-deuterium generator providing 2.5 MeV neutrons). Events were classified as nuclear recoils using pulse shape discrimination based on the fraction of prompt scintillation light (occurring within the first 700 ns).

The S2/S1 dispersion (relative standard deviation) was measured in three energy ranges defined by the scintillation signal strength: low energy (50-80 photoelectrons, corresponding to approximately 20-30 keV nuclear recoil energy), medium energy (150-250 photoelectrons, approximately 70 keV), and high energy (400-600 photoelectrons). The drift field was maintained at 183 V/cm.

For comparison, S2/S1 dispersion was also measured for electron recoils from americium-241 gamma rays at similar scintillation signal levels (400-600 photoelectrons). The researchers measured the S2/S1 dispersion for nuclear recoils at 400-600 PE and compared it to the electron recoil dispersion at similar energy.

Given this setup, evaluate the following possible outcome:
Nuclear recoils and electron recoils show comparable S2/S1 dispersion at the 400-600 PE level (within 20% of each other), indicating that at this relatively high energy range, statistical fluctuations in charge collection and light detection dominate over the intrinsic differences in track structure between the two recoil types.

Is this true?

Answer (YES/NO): NO